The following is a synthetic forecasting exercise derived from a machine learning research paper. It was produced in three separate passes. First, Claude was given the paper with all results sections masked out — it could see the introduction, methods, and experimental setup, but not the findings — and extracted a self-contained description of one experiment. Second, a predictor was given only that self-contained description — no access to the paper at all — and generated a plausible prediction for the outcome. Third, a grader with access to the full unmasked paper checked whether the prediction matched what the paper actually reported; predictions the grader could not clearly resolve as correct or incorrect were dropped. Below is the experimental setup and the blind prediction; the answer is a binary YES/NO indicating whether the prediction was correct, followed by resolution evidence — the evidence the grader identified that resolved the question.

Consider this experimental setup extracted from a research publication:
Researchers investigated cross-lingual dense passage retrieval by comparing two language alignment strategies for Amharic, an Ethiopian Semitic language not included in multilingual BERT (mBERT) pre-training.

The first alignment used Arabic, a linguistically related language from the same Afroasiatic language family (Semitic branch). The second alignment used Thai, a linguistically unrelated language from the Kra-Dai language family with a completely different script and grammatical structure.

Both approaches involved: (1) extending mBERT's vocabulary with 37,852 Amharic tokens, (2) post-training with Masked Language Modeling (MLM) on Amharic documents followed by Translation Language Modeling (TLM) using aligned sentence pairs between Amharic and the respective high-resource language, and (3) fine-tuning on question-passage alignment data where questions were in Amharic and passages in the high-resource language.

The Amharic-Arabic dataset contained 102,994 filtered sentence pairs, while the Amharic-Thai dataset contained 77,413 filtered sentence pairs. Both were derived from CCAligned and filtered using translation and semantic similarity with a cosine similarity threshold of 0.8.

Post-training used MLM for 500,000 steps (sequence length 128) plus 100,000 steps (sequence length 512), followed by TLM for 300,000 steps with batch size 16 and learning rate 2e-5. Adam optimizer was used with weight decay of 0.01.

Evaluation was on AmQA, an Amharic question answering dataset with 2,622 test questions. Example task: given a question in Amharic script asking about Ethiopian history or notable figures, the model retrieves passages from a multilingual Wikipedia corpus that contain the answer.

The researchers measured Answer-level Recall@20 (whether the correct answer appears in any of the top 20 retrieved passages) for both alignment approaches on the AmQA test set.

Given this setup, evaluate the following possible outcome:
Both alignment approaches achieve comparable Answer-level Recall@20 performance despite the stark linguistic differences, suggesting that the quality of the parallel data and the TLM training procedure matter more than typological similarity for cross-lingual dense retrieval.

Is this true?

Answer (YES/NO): YES